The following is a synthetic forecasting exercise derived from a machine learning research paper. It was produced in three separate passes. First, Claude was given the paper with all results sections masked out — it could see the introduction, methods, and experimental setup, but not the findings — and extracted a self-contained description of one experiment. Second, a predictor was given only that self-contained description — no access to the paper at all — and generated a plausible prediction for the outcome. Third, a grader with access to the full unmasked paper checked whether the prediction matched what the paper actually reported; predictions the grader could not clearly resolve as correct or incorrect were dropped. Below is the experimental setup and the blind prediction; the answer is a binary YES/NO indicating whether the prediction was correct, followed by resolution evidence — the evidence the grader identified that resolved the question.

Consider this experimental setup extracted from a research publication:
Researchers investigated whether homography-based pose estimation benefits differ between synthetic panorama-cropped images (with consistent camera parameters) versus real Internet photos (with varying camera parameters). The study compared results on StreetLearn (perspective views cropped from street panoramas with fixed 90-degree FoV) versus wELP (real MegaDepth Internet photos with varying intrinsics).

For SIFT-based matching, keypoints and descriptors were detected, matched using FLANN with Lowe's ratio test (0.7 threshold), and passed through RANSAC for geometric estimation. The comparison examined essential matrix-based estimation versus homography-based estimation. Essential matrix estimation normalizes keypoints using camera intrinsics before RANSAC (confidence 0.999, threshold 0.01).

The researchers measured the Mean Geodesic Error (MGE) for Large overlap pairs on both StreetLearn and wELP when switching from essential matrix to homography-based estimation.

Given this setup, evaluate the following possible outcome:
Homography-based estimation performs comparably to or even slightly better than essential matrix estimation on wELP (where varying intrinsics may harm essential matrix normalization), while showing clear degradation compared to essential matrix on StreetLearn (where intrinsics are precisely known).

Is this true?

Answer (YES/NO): NO